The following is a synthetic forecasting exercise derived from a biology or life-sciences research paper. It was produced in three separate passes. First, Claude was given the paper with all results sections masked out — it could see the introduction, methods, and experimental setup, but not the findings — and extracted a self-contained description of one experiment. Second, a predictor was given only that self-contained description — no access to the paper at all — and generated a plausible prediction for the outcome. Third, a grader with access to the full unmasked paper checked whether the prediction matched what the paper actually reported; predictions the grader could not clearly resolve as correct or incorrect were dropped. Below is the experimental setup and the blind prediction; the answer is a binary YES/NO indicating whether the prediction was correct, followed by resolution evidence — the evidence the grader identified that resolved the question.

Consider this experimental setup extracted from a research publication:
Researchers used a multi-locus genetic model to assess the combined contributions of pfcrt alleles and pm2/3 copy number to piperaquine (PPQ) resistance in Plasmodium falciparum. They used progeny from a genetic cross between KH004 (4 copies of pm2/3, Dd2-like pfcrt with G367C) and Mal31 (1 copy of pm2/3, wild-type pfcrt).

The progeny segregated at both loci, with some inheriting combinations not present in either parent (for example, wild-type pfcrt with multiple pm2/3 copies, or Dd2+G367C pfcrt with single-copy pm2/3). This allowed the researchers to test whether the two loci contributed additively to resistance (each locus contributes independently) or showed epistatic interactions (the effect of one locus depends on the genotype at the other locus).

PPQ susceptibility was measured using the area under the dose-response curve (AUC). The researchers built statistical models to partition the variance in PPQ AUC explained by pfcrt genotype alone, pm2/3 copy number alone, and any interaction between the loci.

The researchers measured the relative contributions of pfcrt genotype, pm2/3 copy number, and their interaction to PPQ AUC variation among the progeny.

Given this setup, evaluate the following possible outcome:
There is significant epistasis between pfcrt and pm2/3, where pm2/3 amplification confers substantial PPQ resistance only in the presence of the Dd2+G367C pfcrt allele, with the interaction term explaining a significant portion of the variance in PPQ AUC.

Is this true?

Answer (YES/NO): NO